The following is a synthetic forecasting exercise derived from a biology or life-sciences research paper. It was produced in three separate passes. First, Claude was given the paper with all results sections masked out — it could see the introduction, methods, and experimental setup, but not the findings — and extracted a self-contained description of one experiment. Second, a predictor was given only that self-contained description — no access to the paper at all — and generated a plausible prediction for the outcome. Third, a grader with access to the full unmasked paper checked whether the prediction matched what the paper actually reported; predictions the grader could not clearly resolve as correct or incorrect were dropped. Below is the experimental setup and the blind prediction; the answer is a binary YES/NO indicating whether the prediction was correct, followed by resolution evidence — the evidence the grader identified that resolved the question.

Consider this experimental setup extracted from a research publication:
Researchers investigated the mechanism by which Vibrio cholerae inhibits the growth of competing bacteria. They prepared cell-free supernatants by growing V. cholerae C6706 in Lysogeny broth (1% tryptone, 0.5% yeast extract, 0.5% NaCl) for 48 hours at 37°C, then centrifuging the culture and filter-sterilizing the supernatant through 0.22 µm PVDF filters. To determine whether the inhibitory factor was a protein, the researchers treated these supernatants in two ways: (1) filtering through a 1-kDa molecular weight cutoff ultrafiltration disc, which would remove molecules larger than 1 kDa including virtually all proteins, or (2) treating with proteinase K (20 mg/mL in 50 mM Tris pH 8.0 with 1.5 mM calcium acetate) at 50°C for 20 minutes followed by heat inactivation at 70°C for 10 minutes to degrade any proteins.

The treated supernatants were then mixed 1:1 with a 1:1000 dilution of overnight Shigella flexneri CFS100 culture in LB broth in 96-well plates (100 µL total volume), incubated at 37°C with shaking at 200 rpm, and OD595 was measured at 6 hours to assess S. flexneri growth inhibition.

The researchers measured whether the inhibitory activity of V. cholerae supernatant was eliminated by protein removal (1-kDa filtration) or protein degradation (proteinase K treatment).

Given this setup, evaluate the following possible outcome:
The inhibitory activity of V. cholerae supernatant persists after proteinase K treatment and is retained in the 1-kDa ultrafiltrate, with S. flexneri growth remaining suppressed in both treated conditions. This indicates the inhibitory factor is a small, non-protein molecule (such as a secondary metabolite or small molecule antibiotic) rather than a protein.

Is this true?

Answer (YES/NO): YES